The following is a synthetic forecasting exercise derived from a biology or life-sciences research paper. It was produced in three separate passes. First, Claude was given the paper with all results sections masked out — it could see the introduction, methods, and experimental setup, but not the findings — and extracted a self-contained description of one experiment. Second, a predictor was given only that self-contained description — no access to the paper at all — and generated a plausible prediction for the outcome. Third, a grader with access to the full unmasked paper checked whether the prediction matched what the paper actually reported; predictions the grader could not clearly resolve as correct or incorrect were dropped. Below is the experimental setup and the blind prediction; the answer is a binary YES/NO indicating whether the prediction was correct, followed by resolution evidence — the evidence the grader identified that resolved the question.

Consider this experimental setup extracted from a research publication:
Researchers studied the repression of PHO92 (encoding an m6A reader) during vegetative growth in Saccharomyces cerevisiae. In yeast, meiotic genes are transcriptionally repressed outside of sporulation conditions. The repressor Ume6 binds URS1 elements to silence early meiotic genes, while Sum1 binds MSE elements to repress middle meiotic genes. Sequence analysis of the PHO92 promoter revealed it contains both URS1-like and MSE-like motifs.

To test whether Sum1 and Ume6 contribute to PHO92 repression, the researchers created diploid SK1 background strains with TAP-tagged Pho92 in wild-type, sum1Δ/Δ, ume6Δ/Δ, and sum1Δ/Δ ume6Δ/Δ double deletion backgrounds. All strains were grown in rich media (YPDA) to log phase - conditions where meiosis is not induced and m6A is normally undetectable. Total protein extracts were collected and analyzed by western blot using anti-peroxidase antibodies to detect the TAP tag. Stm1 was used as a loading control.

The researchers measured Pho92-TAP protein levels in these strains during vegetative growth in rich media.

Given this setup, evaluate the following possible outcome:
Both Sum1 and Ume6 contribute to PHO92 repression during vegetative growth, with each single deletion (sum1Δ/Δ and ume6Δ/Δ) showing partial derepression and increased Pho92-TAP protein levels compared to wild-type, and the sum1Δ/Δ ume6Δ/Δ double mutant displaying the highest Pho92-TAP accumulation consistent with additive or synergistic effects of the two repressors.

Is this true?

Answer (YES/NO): NO